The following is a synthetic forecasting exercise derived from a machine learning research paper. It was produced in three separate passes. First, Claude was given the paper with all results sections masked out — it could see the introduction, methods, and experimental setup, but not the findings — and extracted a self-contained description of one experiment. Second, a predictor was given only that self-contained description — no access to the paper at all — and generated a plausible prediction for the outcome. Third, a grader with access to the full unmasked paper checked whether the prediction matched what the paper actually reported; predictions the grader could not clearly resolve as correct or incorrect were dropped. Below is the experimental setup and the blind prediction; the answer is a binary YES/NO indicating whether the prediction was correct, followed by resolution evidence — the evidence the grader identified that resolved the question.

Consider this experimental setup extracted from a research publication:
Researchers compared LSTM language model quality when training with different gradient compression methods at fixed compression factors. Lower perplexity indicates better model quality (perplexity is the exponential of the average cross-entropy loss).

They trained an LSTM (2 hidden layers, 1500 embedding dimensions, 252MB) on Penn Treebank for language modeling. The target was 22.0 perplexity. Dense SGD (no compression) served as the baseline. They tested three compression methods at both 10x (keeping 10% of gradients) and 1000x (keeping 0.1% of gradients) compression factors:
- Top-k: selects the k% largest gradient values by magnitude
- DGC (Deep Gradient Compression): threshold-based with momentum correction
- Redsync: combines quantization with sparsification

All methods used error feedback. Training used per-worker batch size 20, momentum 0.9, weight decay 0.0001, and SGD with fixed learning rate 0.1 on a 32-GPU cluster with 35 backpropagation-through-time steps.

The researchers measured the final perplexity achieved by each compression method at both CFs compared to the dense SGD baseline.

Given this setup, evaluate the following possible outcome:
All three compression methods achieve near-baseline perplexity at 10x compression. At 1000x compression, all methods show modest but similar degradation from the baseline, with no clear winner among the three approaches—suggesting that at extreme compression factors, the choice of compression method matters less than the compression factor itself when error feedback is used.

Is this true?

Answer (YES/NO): NO